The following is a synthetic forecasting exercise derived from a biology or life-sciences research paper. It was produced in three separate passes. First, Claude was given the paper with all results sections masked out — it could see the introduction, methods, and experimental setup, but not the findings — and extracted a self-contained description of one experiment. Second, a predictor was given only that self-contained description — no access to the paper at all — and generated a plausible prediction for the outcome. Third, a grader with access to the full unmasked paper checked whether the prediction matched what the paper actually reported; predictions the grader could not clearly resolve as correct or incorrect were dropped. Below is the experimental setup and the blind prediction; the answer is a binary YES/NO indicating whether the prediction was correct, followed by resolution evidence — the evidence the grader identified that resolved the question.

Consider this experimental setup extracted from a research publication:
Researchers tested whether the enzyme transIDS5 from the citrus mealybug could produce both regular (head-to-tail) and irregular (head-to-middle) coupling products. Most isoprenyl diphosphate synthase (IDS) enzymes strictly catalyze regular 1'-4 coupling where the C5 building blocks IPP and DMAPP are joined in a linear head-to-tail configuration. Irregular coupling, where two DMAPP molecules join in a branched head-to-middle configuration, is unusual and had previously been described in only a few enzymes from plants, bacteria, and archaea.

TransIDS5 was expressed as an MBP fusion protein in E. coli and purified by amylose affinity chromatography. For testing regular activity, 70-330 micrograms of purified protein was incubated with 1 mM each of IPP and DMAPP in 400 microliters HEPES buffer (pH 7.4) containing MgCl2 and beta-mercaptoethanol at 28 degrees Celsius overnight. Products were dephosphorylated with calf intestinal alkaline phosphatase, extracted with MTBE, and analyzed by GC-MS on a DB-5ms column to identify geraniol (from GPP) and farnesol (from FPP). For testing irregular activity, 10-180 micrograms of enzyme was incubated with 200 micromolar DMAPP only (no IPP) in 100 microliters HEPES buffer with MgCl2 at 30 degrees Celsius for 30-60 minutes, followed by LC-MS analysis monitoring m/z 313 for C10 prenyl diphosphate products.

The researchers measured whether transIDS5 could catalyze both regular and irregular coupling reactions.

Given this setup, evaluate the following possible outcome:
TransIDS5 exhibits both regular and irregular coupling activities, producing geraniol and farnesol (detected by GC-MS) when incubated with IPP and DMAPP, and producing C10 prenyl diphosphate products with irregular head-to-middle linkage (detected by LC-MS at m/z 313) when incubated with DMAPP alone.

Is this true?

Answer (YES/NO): YES